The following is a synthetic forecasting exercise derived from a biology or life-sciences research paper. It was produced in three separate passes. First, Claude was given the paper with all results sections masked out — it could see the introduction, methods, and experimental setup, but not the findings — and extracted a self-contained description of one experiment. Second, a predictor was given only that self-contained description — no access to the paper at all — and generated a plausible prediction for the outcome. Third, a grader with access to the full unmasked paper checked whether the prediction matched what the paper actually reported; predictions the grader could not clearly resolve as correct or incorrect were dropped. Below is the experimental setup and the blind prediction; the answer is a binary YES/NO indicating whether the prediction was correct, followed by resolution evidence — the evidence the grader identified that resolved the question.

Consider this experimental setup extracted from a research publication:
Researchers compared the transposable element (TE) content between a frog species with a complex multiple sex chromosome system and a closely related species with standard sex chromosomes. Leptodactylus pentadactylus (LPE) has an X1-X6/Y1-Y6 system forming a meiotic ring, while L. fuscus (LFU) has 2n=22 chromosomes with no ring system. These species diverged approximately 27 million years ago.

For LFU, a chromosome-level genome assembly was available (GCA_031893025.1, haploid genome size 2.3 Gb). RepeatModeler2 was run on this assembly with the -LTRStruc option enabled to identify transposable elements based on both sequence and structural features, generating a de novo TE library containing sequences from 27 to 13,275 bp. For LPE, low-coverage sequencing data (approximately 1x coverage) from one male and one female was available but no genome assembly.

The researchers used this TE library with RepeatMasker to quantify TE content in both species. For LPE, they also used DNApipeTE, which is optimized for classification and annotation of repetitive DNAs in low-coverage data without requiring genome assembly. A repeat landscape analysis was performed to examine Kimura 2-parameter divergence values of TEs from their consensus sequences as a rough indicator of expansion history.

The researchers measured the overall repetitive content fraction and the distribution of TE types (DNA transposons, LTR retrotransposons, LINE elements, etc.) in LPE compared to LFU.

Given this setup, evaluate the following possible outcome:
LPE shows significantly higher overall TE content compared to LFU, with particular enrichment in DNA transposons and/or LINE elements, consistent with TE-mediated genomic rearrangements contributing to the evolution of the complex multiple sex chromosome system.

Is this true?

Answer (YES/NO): NO